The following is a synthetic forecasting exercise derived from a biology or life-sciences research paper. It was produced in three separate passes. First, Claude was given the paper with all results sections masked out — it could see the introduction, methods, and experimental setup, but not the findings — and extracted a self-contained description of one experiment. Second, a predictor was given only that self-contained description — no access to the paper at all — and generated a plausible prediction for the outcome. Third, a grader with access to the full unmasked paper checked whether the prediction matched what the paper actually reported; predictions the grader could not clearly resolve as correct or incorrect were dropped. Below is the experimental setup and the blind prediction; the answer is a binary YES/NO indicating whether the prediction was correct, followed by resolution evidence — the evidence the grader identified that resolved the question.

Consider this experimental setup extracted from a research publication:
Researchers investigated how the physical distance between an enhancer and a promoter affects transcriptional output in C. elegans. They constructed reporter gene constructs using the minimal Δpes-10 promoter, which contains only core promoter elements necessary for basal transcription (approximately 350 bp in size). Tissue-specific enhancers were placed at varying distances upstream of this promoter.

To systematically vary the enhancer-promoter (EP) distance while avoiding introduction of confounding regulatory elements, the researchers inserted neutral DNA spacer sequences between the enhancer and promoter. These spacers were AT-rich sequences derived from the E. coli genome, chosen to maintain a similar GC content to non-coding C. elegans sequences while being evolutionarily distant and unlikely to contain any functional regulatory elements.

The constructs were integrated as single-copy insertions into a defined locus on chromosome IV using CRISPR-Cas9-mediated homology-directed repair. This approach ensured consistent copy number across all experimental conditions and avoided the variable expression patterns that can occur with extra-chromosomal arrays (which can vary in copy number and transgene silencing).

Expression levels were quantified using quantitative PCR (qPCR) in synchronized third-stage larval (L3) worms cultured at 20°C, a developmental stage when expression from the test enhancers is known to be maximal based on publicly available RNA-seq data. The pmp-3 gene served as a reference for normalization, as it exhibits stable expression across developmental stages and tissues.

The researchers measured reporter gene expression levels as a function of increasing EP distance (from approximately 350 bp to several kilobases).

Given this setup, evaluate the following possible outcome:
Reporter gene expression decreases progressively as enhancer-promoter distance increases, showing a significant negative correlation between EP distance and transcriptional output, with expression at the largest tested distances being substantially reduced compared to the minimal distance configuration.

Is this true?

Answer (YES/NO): YES